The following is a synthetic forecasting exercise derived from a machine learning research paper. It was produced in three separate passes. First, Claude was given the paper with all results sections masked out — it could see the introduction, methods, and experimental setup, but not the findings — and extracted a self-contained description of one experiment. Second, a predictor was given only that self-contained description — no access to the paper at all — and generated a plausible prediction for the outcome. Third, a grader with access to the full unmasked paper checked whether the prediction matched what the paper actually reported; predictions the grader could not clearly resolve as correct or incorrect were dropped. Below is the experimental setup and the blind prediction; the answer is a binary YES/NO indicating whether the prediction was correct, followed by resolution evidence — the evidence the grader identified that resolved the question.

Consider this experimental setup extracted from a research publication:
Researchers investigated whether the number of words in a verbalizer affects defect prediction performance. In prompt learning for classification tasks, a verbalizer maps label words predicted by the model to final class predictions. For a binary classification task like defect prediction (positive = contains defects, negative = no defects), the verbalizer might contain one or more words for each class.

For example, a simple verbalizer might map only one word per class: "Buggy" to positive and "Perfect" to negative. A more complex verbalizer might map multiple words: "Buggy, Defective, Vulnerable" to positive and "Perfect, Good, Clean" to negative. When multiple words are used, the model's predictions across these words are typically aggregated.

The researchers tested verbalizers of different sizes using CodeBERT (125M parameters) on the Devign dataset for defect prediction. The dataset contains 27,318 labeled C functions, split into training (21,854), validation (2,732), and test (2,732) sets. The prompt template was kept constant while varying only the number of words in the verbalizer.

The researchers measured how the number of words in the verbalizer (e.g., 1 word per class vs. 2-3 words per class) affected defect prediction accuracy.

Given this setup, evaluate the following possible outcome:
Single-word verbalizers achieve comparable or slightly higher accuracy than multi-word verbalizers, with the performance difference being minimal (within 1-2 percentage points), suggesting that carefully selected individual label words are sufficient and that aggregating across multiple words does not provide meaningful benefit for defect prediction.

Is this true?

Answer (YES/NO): NO